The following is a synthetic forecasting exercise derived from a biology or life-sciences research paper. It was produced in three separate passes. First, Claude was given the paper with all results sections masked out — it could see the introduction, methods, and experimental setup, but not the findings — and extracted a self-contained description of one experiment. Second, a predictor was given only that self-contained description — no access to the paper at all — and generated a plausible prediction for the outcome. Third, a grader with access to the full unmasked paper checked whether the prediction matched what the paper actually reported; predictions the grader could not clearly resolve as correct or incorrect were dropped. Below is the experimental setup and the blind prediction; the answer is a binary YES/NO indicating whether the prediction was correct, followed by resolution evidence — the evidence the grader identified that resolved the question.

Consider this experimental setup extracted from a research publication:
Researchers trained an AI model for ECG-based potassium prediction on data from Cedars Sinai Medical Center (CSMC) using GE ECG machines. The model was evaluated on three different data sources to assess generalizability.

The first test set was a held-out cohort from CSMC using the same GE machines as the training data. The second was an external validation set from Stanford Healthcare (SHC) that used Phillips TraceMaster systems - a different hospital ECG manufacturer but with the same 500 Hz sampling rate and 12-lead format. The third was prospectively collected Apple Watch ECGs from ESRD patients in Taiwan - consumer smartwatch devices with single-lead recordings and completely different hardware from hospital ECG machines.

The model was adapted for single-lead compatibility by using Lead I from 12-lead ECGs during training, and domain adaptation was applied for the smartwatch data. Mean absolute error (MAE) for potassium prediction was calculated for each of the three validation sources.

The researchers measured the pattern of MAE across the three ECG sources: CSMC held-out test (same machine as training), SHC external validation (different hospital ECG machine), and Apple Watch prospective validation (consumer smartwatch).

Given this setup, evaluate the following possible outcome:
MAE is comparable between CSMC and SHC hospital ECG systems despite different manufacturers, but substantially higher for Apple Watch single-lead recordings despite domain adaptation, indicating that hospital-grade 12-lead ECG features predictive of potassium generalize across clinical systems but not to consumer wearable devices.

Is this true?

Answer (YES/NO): NO